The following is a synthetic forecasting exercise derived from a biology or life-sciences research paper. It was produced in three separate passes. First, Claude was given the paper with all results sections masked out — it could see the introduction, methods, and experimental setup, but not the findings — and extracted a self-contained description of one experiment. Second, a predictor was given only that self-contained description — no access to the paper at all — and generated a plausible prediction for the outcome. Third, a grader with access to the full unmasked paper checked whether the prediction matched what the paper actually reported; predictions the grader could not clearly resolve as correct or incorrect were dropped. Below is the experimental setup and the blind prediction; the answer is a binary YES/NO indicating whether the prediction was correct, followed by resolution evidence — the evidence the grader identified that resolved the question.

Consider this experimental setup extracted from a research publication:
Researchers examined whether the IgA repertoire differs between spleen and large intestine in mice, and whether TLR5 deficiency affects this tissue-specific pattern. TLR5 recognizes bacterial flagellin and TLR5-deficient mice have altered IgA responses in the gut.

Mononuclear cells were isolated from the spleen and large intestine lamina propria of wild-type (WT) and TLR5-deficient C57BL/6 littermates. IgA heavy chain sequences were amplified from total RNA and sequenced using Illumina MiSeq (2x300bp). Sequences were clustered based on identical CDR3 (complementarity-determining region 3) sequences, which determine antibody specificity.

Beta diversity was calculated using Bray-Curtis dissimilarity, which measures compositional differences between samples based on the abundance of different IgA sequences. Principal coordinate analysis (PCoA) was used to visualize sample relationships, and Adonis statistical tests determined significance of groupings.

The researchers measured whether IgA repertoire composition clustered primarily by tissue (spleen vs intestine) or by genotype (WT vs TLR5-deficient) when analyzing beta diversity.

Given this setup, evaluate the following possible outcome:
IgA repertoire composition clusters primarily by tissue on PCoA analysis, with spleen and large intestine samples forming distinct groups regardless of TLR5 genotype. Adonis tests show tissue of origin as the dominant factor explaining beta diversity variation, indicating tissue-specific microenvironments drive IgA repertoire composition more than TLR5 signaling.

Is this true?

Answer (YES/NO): NO